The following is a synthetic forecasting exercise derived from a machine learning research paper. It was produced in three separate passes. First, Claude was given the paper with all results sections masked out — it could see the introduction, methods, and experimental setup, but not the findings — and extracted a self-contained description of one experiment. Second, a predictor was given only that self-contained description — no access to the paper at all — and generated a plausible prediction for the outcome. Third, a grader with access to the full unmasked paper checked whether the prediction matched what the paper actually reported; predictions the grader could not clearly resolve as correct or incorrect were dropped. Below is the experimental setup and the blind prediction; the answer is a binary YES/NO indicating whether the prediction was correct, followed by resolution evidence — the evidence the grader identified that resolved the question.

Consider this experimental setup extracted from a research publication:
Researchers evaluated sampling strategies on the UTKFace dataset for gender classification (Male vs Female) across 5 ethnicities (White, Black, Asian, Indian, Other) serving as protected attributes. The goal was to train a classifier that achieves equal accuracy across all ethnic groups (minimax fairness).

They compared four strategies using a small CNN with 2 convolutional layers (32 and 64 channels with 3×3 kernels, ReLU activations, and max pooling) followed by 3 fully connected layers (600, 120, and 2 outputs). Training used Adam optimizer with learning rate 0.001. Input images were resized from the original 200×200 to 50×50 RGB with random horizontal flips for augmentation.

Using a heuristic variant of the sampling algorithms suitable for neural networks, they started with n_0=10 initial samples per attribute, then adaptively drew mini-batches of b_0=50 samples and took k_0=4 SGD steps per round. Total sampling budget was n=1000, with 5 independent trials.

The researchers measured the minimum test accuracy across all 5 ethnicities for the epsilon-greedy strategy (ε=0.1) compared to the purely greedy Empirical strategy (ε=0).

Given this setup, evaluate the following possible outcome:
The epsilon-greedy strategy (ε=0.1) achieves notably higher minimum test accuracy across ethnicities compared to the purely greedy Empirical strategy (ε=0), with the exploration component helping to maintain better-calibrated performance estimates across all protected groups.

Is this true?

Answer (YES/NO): NO